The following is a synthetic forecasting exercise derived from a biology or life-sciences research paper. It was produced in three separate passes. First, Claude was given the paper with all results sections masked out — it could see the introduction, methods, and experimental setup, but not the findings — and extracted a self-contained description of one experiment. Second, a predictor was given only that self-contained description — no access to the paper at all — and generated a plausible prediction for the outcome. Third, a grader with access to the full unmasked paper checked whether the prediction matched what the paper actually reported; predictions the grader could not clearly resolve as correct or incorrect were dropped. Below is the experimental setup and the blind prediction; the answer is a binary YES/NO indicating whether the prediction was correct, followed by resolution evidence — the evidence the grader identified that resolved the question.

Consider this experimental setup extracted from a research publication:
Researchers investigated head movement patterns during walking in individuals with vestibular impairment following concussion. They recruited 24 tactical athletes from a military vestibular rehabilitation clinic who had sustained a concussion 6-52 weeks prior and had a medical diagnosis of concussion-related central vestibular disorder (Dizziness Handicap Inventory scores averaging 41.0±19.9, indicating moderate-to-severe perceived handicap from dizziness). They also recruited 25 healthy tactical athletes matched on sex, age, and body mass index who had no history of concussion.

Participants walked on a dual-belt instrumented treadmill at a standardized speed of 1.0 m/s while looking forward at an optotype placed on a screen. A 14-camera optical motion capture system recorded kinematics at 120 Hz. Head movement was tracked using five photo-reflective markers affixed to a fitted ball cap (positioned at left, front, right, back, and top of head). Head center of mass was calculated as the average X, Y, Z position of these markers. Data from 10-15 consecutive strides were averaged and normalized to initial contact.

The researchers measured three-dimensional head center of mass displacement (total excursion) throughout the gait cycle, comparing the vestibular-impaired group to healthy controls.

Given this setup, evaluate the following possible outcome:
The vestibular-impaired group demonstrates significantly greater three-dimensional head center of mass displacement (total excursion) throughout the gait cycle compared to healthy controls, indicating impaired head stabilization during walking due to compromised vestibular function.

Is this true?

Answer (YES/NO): NO